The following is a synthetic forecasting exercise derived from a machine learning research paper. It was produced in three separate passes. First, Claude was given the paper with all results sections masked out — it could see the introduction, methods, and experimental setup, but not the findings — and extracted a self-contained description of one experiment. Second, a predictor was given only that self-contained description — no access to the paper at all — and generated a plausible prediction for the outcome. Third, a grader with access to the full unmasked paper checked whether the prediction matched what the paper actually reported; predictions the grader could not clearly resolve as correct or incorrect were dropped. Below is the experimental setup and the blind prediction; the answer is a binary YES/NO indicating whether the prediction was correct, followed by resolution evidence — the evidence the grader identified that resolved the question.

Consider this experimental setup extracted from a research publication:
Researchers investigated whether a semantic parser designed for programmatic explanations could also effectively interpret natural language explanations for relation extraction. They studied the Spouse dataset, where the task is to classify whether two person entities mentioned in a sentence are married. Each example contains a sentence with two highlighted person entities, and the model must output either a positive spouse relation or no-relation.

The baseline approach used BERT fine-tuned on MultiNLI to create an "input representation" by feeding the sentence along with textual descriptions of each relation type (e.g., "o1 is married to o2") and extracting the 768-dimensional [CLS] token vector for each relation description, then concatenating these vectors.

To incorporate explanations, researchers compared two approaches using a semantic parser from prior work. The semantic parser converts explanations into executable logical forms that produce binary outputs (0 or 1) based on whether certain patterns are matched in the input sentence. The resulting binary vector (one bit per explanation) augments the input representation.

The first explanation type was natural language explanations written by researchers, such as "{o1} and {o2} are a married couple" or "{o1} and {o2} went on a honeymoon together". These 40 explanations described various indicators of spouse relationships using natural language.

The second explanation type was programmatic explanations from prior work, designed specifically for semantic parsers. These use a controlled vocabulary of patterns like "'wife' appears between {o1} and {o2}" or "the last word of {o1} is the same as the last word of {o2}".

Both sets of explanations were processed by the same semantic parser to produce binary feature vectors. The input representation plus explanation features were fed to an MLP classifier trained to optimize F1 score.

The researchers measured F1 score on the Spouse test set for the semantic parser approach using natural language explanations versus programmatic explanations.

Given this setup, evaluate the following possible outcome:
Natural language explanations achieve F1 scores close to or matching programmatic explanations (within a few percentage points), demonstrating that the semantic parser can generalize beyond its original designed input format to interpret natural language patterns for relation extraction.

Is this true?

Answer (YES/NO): NO